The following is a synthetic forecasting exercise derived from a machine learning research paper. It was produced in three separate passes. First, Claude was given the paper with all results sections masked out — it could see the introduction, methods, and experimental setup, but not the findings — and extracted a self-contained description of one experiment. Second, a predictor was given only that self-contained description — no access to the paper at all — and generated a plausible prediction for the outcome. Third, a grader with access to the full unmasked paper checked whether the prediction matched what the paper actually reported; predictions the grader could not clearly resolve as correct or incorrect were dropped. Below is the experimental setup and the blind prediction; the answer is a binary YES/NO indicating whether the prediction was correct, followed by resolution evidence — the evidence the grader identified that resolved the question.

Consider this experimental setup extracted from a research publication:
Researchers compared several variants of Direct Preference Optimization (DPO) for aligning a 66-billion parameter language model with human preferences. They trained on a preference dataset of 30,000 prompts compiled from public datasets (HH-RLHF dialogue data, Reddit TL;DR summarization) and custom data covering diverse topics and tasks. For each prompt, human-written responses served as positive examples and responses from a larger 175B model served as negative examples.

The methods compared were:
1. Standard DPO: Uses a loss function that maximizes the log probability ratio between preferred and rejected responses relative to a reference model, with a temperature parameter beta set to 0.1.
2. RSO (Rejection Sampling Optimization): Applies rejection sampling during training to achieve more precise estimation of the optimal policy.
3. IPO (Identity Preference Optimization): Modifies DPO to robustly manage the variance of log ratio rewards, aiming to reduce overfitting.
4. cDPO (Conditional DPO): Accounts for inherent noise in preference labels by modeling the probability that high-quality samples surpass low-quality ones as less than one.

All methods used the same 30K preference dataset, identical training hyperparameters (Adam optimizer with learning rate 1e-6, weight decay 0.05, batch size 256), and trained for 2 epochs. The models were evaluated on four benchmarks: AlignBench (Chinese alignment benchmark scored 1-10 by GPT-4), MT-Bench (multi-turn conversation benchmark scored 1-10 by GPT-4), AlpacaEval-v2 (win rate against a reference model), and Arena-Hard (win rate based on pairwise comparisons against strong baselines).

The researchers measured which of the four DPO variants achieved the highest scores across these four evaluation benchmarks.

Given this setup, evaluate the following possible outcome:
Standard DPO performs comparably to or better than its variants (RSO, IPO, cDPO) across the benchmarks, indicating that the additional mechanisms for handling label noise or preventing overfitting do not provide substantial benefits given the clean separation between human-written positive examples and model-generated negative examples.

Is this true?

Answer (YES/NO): YES